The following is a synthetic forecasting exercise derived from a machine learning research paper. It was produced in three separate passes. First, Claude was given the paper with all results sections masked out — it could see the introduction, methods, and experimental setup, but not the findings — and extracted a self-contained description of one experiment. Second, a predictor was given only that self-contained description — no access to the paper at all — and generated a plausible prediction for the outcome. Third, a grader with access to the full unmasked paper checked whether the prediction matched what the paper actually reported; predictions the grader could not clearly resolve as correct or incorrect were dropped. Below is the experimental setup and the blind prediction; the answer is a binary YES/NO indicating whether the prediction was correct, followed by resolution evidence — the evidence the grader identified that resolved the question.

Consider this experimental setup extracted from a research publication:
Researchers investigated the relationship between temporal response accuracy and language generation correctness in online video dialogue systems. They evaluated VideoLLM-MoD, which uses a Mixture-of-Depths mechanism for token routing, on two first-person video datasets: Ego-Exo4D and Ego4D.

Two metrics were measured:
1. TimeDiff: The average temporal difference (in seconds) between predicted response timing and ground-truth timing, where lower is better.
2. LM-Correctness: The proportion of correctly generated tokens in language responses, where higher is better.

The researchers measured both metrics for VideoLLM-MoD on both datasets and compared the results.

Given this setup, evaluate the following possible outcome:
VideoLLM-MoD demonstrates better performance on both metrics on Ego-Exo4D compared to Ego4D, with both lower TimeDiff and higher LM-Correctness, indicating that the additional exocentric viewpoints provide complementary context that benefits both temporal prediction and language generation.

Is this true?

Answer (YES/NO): NO